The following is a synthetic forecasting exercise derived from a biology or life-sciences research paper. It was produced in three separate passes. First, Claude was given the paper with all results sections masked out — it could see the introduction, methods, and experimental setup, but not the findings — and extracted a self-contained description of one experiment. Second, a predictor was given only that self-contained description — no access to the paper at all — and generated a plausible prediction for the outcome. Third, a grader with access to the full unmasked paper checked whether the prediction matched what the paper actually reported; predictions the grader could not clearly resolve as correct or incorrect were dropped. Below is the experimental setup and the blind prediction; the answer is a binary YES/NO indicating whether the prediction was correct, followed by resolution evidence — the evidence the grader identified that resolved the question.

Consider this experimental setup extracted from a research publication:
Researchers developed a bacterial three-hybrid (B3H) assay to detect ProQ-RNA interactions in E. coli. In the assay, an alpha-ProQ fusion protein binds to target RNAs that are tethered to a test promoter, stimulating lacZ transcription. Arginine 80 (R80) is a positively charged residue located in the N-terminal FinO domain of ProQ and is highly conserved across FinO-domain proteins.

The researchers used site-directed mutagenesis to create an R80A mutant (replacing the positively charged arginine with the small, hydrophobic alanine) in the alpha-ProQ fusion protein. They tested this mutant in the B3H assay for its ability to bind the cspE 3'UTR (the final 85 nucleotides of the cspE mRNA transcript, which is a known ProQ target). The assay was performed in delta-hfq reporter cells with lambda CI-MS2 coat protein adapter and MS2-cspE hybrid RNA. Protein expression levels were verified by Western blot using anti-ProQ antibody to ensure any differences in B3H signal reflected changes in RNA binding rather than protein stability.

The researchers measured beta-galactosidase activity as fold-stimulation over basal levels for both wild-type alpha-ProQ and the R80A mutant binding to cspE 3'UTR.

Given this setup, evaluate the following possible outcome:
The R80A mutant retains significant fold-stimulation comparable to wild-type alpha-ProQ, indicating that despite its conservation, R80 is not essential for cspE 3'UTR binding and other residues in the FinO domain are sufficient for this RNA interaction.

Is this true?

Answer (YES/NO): NO